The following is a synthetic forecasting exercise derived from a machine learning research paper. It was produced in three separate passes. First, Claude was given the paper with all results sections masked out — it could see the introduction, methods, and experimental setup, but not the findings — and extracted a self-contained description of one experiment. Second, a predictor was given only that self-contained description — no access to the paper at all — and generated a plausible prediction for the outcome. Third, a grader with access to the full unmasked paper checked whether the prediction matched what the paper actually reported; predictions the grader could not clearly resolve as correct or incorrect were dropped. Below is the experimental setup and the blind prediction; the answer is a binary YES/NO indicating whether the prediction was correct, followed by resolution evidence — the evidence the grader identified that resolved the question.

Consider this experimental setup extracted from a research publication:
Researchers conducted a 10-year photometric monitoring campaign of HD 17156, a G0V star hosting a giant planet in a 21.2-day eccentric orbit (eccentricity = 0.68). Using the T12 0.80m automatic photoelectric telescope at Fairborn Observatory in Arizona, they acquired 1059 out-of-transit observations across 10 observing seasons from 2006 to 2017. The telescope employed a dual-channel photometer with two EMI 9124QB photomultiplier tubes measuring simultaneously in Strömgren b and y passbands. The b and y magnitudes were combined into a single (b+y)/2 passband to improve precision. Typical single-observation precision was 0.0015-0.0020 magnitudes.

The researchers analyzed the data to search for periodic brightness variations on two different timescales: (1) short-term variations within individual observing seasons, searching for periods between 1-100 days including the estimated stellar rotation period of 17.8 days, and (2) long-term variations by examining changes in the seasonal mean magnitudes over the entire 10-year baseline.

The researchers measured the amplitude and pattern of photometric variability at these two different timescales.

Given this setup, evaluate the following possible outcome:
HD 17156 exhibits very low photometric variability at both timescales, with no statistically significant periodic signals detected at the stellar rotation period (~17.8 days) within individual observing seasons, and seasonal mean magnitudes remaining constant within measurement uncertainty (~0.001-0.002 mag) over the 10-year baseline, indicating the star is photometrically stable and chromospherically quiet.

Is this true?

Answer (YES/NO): NO